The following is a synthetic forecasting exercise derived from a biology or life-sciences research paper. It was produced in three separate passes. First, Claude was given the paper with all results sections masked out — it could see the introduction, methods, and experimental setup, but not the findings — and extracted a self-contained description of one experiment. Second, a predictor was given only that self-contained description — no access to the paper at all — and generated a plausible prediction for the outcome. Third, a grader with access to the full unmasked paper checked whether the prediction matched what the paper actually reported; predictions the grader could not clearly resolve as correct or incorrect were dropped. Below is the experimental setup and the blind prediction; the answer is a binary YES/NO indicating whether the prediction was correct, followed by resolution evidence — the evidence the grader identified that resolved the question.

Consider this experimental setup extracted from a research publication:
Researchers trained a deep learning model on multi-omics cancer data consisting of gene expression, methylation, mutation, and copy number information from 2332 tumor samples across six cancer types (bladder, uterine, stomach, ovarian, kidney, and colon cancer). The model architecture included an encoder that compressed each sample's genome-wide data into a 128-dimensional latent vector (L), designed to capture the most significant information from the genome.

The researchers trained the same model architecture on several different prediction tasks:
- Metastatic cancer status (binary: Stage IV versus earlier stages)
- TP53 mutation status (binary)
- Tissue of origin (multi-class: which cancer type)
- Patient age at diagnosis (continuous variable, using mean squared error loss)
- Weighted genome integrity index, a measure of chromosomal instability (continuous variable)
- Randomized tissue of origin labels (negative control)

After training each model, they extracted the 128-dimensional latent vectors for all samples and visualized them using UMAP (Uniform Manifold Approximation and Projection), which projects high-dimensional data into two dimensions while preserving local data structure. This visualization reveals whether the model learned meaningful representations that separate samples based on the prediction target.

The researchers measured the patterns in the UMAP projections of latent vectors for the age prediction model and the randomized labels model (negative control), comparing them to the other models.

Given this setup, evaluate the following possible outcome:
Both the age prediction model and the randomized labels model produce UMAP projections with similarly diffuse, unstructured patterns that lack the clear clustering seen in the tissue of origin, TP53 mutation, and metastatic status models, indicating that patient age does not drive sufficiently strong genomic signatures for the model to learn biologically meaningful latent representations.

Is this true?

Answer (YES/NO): YES